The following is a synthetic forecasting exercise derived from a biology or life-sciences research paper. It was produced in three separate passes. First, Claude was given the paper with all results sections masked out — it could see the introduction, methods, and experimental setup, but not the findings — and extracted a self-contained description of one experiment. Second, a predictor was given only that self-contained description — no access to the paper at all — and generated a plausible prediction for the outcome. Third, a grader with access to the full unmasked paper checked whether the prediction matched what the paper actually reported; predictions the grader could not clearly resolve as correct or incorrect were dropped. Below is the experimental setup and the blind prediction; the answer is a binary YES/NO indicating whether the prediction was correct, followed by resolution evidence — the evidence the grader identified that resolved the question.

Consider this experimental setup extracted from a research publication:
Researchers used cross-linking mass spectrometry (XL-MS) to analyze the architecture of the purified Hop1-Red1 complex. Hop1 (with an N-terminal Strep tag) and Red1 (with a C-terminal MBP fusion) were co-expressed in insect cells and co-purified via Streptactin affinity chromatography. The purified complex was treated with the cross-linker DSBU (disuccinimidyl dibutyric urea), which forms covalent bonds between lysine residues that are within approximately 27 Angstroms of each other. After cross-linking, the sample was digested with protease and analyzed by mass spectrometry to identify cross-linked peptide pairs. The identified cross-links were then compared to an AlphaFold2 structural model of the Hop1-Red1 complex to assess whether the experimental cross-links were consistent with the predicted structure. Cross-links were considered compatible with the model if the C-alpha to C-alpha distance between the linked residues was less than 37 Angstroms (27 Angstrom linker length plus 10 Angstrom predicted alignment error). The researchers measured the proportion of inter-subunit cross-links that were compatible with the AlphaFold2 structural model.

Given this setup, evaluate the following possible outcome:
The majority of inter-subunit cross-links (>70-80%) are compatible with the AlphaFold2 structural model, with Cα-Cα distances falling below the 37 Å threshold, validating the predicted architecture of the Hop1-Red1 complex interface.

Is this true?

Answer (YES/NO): NO